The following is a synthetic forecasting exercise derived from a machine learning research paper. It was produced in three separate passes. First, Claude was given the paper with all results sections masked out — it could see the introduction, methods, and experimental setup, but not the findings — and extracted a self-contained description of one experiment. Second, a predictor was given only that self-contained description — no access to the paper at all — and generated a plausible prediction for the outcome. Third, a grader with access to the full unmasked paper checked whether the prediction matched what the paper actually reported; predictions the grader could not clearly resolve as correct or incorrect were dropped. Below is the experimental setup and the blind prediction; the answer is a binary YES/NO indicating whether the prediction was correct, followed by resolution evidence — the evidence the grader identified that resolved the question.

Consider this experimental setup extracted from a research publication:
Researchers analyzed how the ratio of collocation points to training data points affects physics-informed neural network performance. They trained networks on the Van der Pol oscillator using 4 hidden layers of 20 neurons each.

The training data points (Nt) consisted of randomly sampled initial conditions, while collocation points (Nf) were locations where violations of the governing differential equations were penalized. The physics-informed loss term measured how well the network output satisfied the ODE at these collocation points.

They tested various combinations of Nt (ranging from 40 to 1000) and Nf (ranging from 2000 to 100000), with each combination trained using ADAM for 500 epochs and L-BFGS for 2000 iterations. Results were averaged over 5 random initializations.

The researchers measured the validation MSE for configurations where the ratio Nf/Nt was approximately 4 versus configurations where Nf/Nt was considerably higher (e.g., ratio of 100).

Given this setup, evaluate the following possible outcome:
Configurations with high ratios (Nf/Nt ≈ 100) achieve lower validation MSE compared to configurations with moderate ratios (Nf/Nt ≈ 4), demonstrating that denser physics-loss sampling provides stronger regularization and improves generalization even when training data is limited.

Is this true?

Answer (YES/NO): YES